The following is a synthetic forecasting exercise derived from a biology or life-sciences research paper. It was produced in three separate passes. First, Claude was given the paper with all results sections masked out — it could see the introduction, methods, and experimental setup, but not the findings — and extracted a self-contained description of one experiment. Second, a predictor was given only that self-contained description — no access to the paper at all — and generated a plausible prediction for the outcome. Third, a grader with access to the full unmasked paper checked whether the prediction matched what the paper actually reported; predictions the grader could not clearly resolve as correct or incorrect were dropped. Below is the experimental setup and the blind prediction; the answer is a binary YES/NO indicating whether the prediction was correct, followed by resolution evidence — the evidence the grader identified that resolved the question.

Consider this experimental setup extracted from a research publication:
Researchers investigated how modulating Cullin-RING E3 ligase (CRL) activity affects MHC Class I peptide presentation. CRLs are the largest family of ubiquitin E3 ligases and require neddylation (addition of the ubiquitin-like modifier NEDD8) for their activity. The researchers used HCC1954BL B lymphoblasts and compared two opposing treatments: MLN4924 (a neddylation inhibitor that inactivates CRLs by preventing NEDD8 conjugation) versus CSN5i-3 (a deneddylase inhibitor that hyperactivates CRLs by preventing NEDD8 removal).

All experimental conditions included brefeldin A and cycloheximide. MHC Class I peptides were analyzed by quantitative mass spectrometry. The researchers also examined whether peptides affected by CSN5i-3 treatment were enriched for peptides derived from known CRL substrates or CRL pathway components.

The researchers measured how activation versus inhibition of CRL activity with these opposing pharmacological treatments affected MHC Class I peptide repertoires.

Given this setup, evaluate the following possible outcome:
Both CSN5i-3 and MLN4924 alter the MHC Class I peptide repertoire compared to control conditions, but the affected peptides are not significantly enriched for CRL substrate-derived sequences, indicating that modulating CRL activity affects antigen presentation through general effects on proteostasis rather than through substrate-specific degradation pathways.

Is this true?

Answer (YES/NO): NO